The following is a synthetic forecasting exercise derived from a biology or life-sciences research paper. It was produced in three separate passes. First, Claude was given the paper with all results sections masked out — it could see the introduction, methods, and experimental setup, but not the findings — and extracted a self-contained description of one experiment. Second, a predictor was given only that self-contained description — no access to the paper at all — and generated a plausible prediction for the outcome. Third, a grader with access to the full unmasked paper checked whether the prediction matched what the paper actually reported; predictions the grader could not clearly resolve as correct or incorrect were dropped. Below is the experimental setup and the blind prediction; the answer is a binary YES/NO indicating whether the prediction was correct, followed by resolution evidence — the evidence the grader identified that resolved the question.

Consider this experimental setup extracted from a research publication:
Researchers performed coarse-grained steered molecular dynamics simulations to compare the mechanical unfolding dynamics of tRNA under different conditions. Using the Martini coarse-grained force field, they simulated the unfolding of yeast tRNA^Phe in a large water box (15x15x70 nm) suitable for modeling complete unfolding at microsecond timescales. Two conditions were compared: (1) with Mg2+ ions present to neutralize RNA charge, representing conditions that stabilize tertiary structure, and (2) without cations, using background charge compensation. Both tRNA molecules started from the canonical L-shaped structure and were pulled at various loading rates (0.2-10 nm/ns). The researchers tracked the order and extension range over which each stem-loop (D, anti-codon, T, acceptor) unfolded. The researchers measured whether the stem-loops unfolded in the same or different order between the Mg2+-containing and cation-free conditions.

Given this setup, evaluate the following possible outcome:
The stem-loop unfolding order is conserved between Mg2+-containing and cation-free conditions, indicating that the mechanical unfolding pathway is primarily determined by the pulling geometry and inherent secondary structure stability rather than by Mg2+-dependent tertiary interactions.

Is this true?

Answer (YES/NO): YES